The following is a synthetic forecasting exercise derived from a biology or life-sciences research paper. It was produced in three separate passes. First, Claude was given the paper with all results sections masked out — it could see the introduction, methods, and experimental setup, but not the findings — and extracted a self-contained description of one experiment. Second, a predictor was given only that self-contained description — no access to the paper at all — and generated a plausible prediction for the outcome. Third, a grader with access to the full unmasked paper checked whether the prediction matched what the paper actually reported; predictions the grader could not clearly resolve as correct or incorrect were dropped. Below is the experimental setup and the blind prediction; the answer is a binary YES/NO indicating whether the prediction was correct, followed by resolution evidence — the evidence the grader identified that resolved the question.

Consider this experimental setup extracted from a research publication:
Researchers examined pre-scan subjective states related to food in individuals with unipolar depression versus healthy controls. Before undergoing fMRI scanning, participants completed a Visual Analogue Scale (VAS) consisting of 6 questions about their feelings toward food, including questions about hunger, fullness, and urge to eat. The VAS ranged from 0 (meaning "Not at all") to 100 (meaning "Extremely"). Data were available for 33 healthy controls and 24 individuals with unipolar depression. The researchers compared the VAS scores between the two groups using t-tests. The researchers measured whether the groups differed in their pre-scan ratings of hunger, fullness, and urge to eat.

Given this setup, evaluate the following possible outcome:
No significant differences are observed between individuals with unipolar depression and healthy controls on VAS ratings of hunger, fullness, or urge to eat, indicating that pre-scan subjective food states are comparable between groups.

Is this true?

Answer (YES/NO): YES